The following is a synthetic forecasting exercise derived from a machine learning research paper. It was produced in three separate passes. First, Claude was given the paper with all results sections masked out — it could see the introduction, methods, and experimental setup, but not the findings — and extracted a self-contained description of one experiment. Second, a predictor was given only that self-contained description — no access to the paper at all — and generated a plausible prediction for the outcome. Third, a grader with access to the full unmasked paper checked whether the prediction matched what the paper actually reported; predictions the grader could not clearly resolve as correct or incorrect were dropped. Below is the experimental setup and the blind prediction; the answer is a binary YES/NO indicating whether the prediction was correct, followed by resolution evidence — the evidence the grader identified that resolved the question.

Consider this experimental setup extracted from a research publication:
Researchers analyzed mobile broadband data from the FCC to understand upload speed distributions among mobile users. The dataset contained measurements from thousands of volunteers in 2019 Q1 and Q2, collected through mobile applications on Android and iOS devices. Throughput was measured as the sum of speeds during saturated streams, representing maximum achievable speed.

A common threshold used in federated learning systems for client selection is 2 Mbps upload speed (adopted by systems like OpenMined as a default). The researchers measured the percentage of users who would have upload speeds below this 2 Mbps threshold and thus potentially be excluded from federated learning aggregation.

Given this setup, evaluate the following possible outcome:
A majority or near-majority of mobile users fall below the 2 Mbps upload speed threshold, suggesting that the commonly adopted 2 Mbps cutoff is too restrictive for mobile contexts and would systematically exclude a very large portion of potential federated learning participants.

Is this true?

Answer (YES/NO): NO